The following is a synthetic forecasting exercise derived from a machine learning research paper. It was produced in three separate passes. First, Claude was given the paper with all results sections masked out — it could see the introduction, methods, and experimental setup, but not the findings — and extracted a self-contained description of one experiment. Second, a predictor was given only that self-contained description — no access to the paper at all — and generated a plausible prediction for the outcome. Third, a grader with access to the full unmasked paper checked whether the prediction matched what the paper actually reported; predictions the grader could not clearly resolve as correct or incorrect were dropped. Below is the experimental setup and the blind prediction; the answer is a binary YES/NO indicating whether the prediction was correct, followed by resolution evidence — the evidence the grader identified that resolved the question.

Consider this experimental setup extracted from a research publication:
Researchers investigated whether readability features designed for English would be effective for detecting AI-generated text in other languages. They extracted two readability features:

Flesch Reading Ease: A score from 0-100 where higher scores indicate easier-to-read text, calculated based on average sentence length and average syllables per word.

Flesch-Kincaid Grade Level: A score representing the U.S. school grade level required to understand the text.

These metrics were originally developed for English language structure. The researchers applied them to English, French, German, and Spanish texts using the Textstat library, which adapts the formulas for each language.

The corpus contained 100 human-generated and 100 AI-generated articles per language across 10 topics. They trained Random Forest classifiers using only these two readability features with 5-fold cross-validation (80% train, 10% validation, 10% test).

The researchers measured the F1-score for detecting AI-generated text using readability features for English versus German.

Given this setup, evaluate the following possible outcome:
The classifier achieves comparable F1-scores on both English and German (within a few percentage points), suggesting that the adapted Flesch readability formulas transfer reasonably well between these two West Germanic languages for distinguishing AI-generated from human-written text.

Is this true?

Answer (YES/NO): NO